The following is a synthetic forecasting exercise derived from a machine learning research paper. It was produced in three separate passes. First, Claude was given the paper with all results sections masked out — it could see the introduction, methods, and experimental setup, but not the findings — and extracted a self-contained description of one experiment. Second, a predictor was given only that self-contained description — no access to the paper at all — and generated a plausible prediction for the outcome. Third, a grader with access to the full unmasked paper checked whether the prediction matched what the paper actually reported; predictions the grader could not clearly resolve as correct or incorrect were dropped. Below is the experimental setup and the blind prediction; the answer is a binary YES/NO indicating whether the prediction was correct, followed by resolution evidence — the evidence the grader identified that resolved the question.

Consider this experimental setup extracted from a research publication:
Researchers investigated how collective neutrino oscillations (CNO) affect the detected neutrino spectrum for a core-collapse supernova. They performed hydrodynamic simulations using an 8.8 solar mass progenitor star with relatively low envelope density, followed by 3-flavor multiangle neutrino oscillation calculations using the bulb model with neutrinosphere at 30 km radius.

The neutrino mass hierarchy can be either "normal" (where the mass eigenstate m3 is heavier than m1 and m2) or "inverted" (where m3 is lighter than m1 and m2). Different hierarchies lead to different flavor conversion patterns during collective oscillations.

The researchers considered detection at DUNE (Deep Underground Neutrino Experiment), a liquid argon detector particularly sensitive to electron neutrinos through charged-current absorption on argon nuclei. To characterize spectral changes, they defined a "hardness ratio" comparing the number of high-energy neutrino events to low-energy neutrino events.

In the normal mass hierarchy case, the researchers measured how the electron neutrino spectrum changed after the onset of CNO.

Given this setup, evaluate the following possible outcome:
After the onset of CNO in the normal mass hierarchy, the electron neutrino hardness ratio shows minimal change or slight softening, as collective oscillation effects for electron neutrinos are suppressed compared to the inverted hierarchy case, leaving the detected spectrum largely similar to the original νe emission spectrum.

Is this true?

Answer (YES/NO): NO